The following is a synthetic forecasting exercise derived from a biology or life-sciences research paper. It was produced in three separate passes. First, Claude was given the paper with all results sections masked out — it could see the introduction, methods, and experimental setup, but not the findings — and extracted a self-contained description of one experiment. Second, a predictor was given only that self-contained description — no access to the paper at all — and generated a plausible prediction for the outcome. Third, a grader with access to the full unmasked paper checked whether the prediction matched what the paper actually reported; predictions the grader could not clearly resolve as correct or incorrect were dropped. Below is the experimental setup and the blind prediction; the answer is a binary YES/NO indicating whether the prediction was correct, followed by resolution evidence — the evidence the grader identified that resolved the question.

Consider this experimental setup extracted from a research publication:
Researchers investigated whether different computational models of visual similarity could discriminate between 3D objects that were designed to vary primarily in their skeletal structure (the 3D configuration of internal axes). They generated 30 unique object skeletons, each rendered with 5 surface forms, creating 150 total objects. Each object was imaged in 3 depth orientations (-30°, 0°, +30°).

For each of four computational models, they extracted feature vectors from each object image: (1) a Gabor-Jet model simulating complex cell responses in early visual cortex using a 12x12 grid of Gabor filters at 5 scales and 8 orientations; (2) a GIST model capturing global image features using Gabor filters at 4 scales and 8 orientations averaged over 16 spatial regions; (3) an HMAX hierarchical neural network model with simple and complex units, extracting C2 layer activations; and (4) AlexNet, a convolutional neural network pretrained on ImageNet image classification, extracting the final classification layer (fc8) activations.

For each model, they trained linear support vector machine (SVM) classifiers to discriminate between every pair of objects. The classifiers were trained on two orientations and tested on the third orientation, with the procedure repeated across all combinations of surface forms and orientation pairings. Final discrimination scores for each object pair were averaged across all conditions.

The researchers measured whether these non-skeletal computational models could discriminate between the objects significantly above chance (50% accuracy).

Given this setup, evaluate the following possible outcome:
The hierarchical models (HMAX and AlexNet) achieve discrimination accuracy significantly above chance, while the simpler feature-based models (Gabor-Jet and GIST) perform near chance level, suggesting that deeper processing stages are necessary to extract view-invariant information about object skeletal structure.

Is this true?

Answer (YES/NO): NO